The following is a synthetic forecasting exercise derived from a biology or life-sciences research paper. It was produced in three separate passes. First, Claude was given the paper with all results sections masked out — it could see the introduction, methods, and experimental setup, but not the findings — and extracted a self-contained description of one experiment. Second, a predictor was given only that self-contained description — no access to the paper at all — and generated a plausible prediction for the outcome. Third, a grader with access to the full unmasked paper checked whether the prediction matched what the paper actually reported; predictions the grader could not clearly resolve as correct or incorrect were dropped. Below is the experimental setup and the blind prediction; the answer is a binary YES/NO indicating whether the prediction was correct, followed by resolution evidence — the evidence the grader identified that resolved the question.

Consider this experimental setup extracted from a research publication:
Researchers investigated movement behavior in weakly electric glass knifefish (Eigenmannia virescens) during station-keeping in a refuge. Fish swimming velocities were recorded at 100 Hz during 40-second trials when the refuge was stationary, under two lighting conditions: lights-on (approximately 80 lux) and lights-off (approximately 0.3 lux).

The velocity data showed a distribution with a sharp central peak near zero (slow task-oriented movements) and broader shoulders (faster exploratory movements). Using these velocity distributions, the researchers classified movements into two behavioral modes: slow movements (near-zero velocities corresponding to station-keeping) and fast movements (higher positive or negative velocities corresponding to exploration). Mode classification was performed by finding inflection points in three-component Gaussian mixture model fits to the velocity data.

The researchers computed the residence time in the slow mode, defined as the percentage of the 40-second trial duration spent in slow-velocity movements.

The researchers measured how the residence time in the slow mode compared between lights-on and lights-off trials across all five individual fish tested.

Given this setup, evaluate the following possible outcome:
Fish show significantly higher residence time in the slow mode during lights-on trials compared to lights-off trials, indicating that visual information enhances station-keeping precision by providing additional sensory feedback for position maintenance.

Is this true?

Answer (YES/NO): YES